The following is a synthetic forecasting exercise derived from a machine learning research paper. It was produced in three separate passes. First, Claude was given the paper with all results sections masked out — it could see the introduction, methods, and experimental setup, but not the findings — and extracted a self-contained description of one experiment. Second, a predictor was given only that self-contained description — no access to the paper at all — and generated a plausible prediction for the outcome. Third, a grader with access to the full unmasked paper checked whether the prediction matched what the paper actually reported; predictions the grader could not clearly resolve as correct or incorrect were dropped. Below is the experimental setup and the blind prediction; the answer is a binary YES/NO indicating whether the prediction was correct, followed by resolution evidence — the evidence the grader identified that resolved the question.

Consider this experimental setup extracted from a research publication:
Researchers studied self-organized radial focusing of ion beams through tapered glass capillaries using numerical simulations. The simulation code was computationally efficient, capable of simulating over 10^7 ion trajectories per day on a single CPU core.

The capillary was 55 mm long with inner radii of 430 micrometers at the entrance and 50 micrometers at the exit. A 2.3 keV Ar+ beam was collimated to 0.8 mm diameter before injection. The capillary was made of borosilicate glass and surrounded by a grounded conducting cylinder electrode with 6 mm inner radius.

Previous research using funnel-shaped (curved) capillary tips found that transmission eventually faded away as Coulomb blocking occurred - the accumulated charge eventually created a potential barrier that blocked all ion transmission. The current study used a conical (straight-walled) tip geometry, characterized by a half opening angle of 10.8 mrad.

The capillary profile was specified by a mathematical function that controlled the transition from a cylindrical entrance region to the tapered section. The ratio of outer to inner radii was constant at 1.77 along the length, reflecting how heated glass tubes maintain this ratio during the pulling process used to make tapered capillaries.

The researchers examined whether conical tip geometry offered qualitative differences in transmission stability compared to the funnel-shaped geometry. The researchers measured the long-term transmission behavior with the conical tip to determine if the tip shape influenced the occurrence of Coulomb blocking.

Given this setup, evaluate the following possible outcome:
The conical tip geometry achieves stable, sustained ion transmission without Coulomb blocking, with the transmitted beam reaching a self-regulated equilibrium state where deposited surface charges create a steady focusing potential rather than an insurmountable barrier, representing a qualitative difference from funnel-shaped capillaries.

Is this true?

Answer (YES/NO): YES